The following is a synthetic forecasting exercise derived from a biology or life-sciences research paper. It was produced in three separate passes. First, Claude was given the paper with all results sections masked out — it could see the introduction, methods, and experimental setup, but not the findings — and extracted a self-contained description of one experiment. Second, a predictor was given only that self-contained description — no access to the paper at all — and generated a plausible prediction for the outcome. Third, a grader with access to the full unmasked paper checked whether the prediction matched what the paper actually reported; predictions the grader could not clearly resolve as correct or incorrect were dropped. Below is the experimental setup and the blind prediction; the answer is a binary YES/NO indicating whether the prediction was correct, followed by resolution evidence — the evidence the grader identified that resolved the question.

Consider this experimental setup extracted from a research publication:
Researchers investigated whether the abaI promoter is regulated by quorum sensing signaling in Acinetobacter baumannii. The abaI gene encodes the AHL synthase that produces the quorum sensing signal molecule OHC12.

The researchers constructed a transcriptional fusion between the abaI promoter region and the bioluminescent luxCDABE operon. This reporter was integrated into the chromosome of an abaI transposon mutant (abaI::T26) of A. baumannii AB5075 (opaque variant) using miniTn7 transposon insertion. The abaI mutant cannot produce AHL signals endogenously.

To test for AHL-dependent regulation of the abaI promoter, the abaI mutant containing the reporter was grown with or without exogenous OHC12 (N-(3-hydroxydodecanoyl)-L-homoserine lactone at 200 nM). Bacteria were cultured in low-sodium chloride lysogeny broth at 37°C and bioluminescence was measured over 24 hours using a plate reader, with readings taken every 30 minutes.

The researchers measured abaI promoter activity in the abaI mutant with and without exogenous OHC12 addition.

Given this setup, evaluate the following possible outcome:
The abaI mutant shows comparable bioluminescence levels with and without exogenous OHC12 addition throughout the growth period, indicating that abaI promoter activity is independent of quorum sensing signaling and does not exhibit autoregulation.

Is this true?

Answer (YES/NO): NO